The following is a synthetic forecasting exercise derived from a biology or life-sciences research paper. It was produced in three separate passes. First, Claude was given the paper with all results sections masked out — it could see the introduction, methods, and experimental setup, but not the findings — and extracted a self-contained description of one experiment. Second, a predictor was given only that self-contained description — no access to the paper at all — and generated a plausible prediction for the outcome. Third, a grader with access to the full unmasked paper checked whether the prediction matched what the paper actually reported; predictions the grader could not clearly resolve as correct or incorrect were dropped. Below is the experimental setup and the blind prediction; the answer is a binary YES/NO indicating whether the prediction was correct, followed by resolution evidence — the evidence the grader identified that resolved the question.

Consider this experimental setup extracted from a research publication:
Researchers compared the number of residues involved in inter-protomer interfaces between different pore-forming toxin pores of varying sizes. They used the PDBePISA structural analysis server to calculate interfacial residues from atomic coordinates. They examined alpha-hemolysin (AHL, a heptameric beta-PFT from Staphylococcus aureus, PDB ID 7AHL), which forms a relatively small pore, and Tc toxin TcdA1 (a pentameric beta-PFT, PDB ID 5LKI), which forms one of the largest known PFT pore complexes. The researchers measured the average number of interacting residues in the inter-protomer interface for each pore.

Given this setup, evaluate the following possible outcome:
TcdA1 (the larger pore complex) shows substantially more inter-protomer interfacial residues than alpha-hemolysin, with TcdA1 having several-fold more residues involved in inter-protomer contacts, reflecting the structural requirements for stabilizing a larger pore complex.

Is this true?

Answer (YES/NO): NO